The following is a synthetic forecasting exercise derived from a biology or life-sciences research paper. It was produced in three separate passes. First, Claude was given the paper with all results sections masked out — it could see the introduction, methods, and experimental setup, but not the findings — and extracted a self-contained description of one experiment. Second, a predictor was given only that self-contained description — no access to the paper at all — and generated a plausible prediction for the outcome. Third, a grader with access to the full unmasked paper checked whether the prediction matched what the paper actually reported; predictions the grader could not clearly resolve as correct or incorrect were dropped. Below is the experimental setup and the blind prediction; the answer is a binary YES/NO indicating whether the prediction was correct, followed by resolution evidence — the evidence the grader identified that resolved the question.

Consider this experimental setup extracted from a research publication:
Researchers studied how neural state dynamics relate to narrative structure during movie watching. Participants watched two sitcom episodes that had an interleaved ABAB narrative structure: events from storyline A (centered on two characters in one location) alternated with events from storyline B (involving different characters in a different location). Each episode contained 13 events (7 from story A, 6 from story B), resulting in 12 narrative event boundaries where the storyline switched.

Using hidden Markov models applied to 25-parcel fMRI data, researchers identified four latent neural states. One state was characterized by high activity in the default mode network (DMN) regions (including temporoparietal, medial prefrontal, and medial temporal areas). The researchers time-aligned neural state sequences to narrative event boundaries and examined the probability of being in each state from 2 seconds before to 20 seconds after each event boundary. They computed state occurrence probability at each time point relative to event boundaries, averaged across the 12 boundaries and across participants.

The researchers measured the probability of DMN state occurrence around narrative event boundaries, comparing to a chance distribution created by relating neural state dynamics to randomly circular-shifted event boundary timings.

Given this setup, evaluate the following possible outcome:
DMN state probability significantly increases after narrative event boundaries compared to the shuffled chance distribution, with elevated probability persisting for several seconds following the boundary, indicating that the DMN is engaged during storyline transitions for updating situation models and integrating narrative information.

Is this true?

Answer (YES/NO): YES